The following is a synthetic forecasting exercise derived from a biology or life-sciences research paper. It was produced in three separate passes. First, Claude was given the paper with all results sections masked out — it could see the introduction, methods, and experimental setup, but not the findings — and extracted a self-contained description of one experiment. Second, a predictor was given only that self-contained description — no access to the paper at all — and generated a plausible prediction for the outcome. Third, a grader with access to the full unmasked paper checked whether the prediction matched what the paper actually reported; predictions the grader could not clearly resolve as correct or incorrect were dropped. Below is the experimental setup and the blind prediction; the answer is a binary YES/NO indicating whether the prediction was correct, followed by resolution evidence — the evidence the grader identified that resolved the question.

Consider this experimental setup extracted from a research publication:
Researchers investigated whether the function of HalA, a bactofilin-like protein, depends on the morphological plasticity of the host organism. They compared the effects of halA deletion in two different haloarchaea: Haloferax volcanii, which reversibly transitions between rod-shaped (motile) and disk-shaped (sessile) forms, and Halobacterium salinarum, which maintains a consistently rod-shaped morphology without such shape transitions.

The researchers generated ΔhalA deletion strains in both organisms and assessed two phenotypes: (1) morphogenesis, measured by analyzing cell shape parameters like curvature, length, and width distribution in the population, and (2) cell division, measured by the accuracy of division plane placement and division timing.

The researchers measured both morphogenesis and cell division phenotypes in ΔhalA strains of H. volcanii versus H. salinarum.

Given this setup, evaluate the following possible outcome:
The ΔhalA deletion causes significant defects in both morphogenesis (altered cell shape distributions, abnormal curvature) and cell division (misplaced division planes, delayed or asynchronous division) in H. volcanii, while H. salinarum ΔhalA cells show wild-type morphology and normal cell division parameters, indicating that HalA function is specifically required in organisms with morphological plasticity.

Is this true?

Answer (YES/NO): NO